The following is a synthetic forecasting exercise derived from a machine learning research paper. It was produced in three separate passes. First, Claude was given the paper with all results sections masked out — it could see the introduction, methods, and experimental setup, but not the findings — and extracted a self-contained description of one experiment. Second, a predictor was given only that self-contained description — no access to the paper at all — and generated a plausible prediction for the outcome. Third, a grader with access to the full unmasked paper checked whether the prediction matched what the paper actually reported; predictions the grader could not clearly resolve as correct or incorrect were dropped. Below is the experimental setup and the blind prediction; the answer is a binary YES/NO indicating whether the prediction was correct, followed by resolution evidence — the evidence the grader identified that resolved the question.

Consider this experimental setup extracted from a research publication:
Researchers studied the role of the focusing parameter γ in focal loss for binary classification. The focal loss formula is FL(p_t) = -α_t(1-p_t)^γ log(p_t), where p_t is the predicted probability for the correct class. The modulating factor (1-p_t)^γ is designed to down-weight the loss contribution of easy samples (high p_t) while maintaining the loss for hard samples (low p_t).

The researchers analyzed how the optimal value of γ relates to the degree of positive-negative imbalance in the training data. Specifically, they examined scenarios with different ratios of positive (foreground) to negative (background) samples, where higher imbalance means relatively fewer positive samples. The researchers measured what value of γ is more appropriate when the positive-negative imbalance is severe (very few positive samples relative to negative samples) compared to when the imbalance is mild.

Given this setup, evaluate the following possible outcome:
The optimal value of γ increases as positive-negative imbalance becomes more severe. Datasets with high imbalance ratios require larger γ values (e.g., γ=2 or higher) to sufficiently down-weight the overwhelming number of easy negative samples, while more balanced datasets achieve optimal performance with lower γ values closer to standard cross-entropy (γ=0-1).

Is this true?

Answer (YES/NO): YES